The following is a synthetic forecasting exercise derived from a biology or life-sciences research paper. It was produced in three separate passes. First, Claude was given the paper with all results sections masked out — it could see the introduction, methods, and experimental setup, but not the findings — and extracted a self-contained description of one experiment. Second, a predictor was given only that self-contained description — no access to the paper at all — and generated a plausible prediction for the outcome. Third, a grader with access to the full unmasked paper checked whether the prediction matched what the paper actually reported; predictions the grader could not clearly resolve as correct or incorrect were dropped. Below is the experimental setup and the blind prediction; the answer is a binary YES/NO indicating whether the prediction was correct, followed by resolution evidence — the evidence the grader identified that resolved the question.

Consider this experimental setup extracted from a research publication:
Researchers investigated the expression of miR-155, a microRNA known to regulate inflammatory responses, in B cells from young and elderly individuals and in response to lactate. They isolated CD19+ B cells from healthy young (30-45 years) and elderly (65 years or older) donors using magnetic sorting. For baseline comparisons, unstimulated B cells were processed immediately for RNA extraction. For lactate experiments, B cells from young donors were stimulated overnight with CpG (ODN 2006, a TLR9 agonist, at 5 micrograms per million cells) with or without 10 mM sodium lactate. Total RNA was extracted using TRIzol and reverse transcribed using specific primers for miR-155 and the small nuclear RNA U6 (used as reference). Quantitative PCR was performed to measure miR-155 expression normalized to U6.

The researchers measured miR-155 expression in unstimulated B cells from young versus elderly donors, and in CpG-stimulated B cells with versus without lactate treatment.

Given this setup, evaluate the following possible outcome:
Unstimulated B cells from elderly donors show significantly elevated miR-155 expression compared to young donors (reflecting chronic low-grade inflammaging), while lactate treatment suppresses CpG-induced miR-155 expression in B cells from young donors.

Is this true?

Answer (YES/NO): NO